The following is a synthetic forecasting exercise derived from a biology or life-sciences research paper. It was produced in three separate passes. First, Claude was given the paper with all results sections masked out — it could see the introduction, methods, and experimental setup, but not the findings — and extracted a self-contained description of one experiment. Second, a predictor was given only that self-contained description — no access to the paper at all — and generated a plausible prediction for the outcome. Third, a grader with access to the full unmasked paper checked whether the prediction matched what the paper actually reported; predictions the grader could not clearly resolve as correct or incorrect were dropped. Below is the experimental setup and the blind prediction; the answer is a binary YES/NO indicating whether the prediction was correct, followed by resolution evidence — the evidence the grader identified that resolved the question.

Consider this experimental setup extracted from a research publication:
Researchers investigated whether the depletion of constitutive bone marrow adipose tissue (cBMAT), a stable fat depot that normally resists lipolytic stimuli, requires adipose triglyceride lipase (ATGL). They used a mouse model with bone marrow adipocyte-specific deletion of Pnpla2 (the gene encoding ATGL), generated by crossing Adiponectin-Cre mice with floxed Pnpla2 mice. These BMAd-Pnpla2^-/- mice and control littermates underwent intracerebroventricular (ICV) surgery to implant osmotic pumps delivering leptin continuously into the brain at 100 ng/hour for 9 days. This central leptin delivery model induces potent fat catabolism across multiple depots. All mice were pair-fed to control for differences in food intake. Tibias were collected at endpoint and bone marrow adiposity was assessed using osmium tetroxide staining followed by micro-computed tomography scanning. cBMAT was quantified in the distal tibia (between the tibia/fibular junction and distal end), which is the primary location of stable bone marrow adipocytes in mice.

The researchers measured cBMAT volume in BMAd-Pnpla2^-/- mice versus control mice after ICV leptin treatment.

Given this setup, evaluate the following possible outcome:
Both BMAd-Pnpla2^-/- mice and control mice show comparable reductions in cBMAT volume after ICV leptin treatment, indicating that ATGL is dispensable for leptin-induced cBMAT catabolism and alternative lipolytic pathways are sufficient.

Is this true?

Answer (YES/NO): NO